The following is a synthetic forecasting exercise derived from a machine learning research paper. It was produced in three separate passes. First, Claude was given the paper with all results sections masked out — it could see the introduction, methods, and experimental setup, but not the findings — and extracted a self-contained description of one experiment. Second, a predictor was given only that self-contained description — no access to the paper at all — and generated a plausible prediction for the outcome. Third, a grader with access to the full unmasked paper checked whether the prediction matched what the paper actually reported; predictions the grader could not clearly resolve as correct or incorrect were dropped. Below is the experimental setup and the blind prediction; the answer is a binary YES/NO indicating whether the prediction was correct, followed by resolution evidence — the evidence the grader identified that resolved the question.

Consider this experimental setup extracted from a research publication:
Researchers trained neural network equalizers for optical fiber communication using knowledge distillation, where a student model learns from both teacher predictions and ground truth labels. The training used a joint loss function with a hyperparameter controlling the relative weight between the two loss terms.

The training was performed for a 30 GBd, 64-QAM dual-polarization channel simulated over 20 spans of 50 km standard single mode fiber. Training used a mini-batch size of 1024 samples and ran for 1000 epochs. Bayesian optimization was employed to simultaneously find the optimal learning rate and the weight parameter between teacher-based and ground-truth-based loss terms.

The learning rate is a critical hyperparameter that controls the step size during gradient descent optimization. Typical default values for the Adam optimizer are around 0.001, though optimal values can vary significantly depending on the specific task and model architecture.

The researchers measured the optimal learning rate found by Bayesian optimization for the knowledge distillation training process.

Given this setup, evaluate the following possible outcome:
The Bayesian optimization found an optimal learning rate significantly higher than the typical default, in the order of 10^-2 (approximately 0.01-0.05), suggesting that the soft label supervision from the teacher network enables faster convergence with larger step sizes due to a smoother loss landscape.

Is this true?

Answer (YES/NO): NO